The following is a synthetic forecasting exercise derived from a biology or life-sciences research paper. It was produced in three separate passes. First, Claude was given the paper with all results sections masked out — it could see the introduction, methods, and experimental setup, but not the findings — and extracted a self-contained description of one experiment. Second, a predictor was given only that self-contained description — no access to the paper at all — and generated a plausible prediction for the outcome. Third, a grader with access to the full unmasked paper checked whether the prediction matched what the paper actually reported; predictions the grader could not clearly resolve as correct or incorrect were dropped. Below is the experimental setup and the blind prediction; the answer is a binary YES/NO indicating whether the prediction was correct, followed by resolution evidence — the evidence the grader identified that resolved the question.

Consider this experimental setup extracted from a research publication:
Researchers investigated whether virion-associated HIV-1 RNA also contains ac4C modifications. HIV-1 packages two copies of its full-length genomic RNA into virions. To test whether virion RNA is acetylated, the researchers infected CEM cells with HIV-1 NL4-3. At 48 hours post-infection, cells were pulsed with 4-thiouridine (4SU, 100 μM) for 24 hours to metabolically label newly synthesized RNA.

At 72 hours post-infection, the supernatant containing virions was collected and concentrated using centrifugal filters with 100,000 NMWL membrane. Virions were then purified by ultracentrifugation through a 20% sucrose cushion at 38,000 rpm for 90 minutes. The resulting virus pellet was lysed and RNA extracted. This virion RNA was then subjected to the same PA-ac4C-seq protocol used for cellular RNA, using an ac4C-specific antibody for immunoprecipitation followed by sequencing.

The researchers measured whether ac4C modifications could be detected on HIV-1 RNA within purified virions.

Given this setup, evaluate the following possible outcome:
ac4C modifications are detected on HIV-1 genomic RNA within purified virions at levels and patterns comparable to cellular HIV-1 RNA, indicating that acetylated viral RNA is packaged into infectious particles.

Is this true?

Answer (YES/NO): YES